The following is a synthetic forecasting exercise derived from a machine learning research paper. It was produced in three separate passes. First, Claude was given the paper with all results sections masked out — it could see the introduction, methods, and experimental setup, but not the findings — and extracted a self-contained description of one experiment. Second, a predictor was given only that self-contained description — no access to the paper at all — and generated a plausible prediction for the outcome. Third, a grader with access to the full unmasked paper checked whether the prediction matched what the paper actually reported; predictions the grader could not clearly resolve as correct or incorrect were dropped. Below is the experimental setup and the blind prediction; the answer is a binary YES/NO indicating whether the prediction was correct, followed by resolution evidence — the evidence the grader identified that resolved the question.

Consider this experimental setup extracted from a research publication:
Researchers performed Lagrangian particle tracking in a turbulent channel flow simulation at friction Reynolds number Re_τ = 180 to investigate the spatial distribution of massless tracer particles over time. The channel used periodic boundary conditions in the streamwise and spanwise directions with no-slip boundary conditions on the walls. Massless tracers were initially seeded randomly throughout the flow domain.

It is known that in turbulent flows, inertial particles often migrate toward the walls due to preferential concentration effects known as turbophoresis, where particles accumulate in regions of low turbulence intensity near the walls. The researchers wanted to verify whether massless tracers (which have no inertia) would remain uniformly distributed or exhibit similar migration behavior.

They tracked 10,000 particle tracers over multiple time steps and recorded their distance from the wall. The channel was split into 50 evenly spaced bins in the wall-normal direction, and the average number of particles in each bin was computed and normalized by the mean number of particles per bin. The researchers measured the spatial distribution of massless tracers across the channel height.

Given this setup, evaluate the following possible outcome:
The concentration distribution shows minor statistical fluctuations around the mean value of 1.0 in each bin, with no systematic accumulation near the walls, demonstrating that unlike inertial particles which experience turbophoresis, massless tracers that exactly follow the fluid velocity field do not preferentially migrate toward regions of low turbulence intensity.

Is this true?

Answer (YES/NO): YES